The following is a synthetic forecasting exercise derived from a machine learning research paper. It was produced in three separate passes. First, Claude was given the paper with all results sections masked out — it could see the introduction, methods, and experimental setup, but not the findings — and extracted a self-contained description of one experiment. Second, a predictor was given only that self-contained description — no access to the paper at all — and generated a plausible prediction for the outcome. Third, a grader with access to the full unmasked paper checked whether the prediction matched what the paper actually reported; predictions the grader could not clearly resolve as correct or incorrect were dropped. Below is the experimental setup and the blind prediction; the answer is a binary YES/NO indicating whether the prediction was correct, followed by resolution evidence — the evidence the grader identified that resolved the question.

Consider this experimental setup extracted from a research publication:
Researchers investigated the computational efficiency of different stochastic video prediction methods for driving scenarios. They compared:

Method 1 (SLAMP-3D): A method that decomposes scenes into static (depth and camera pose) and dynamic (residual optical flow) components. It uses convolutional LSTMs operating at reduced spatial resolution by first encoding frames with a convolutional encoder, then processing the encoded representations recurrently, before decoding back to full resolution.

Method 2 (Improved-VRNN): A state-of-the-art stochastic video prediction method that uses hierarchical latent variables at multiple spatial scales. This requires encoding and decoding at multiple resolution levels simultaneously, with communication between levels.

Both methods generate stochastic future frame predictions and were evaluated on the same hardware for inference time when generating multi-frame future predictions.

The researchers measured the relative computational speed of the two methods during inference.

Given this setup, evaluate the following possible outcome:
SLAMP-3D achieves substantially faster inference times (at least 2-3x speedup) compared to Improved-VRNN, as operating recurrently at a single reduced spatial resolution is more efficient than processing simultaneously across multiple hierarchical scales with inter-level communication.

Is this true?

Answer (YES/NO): YES